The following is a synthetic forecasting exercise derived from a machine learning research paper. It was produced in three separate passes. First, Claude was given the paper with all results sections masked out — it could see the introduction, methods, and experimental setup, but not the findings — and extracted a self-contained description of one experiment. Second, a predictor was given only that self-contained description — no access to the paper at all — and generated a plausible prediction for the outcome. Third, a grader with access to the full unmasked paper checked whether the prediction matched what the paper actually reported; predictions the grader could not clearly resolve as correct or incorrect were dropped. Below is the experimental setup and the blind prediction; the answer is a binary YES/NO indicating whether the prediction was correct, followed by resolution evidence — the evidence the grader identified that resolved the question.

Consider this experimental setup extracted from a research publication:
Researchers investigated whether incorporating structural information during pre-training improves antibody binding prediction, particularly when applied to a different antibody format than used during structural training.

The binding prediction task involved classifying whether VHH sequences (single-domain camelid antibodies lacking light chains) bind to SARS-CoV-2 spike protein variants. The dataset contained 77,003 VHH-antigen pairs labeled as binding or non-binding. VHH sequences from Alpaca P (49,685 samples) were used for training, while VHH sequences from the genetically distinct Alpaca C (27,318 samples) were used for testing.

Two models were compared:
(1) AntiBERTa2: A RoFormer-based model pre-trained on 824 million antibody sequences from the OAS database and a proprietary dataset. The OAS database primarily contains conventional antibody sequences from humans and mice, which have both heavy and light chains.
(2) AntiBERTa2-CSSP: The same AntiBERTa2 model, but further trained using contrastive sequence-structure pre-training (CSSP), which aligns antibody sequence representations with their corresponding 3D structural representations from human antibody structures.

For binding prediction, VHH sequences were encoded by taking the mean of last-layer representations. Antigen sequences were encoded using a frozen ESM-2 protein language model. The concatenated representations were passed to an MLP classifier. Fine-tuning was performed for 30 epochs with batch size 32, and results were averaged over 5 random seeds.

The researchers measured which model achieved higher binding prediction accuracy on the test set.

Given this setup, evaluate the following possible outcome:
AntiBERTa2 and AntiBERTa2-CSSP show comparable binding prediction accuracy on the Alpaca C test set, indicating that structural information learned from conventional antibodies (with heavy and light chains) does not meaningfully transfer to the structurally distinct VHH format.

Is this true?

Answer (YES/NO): NO